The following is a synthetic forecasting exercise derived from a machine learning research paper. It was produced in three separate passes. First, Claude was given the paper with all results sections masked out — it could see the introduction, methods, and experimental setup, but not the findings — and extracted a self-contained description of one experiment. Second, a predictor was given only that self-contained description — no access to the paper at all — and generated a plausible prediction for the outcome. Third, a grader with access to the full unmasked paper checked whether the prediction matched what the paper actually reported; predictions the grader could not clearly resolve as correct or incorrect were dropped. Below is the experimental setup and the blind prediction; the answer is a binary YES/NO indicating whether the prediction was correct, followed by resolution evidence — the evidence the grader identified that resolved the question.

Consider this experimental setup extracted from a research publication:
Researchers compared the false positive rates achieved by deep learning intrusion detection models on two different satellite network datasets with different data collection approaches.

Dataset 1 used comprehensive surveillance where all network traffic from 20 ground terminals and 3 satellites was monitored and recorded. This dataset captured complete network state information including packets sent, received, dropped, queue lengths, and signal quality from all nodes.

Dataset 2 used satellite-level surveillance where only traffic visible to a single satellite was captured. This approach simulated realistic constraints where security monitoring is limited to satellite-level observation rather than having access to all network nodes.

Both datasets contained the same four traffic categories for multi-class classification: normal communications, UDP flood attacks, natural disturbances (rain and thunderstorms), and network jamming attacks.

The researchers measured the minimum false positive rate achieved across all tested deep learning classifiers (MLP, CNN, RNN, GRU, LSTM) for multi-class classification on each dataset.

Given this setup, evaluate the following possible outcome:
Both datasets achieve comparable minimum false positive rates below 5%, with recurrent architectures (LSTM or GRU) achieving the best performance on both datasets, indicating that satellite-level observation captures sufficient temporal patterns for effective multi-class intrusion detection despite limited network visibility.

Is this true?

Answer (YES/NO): NO